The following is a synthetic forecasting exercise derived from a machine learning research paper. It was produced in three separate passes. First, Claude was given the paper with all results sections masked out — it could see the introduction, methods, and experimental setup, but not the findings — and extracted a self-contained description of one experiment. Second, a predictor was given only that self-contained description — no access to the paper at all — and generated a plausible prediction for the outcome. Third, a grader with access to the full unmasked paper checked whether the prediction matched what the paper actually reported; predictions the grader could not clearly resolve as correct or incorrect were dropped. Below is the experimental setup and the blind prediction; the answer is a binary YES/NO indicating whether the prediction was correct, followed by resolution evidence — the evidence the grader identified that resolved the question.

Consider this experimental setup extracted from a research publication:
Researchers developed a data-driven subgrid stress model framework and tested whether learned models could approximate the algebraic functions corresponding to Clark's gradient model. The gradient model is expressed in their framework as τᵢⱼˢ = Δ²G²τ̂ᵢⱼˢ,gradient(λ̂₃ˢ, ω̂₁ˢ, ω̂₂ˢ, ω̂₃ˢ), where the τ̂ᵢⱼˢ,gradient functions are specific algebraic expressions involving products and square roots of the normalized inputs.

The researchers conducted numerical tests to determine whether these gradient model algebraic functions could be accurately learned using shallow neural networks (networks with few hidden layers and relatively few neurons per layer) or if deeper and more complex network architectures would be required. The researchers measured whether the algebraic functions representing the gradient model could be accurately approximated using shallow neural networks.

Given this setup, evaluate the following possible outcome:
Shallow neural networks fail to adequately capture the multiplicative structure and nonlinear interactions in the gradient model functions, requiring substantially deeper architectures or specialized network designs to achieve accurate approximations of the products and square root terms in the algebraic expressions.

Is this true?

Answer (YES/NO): NO